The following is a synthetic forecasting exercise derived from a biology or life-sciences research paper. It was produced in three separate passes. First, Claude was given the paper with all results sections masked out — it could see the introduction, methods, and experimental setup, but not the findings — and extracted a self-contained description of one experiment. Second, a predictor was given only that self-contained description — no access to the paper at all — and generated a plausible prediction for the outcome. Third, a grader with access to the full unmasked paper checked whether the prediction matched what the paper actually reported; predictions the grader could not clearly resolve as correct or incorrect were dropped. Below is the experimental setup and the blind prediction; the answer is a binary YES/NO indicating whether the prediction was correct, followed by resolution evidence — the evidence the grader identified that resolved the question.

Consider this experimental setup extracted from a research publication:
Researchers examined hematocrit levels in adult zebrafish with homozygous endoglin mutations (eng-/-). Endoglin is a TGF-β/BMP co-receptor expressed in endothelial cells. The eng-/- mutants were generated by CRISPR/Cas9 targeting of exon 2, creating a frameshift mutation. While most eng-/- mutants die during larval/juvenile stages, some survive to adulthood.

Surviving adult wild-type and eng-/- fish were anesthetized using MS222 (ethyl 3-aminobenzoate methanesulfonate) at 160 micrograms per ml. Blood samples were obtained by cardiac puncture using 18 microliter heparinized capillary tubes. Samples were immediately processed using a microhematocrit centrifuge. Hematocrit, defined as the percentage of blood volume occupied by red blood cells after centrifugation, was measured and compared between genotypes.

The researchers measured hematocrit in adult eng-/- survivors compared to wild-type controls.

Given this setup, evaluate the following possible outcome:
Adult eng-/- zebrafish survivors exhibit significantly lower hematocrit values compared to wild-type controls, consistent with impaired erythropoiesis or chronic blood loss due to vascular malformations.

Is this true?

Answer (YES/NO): NO